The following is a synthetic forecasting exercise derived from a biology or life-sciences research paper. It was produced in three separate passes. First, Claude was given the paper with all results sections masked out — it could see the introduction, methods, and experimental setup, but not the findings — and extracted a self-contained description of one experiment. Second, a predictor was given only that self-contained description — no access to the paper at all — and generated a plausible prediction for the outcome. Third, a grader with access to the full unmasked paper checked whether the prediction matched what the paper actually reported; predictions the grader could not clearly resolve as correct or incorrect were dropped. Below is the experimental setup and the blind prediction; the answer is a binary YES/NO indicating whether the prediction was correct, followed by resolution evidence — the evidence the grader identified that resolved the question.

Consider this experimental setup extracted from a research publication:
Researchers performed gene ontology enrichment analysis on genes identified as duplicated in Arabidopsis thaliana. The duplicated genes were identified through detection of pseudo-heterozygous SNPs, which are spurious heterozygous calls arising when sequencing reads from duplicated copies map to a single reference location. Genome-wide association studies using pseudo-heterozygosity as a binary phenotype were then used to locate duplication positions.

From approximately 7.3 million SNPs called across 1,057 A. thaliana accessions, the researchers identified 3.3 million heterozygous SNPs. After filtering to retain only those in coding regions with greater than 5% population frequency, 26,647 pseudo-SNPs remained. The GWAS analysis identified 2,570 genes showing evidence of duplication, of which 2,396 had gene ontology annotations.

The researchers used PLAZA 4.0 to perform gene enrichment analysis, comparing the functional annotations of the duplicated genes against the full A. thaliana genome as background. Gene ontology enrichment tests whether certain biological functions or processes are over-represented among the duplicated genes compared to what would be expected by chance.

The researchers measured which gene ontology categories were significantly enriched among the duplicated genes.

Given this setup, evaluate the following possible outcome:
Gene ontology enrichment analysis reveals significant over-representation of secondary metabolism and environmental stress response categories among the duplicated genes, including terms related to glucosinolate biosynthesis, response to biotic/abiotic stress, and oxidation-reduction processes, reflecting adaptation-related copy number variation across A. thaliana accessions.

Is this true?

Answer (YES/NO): NO